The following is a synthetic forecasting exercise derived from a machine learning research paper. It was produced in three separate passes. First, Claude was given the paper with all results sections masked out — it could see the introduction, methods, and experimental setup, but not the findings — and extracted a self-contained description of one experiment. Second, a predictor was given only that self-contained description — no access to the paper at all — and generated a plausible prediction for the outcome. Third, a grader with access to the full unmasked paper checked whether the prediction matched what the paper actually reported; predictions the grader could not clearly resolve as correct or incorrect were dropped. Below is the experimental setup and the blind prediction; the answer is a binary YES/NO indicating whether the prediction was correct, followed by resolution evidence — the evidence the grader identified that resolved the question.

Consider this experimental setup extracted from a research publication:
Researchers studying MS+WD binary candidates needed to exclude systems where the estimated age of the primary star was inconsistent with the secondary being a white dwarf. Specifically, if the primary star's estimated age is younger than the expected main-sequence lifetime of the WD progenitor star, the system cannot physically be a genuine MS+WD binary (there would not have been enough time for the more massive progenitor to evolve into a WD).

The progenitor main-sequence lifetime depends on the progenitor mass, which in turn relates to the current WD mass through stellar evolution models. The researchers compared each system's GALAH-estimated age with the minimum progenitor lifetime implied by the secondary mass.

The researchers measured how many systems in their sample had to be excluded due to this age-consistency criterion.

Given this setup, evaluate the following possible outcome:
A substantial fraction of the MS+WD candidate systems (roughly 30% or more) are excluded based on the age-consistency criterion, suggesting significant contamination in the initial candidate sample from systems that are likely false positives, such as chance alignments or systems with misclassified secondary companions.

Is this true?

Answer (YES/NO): NO